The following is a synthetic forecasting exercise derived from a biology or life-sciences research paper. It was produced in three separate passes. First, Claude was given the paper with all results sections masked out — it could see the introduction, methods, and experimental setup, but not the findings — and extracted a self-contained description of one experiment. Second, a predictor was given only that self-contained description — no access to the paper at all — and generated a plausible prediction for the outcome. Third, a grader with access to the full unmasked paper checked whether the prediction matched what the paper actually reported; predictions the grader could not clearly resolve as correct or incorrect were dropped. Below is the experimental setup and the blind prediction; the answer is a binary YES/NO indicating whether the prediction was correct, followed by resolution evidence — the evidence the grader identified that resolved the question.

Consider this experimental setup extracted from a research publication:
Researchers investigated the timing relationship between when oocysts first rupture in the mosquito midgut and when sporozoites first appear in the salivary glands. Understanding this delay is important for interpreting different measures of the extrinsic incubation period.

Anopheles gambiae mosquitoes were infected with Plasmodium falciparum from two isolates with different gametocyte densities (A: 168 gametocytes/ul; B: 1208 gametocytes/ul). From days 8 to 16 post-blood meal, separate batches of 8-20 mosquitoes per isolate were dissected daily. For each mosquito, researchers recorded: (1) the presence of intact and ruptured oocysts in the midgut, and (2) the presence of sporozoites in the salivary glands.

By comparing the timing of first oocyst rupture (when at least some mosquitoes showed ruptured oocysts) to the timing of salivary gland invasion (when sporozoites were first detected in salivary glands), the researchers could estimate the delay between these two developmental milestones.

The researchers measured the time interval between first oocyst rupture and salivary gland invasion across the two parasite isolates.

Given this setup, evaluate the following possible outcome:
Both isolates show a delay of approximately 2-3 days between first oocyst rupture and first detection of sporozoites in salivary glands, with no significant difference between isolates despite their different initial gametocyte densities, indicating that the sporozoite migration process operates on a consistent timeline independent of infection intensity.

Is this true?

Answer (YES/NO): NO